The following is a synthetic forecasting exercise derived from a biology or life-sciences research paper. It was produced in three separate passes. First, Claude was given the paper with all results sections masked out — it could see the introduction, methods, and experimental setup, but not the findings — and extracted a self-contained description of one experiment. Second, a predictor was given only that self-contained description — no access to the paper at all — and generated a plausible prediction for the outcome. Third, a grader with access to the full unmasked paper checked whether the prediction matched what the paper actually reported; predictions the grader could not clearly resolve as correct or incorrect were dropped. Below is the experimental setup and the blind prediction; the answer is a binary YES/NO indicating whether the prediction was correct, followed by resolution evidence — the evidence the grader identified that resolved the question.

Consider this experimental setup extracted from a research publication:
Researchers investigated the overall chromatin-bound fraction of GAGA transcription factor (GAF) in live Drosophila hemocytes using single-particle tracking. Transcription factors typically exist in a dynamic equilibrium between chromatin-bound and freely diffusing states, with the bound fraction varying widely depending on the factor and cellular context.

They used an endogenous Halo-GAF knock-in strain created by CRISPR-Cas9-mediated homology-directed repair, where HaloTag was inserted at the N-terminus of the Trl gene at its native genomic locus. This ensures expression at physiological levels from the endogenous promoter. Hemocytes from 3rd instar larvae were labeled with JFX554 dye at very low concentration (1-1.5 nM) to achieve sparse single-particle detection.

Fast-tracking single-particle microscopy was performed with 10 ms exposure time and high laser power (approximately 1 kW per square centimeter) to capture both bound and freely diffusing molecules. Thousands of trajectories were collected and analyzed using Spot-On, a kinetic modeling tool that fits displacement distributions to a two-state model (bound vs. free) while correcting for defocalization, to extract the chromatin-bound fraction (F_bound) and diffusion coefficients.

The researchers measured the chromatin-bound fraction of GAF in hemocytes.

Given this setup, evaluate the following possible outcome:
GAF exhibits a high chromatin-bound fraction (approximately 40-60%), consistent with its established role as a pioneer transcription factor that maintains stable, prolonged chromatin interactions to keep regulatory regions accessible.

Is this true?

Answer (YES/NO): NO